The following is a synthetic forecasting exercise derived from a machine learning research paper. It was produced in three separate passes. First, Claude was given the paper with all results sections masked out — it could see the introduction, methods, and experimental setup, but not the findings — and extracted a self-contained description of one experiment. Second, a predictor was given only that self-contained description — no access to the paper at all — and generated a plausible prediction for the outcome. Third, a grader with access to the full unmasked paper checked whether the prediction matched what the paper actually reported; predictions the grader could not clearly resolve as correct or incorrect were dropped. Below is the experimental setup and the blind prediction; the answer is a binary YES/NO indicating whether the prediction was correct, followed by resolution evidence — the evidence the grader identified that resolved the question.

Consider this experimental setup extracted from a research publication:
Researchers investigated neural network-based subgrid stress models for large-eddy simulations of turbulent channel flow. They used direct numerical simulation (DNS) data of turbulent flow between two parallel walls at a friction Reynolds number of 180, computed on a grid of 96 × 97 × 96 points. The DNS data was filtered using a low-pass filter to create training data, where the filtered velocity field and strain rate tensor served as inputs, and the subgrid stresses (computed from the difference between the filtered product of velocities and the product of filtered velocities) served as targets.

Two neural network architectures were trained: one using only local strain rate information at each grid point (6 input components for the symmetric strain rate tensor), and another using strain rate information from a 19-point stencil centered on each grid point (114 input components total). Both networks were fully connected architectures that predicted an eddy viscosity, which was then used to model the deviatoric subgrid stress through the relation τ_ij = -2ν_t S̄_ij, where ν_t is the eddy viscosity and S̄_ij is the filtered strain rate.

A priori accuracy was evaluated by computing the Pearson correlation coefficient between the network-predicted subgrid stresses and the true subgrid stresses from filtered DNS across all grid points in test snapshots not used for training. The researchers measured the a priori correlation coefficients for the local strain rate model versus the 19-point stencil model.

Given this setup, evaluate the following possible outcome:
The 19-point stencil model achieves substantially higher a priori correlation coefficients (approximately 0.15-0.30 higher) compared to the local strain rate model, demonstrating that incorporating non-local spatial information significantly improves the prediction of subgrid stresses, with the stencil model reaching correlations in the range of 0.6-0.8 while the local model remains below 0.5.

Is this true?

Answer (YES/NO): NO